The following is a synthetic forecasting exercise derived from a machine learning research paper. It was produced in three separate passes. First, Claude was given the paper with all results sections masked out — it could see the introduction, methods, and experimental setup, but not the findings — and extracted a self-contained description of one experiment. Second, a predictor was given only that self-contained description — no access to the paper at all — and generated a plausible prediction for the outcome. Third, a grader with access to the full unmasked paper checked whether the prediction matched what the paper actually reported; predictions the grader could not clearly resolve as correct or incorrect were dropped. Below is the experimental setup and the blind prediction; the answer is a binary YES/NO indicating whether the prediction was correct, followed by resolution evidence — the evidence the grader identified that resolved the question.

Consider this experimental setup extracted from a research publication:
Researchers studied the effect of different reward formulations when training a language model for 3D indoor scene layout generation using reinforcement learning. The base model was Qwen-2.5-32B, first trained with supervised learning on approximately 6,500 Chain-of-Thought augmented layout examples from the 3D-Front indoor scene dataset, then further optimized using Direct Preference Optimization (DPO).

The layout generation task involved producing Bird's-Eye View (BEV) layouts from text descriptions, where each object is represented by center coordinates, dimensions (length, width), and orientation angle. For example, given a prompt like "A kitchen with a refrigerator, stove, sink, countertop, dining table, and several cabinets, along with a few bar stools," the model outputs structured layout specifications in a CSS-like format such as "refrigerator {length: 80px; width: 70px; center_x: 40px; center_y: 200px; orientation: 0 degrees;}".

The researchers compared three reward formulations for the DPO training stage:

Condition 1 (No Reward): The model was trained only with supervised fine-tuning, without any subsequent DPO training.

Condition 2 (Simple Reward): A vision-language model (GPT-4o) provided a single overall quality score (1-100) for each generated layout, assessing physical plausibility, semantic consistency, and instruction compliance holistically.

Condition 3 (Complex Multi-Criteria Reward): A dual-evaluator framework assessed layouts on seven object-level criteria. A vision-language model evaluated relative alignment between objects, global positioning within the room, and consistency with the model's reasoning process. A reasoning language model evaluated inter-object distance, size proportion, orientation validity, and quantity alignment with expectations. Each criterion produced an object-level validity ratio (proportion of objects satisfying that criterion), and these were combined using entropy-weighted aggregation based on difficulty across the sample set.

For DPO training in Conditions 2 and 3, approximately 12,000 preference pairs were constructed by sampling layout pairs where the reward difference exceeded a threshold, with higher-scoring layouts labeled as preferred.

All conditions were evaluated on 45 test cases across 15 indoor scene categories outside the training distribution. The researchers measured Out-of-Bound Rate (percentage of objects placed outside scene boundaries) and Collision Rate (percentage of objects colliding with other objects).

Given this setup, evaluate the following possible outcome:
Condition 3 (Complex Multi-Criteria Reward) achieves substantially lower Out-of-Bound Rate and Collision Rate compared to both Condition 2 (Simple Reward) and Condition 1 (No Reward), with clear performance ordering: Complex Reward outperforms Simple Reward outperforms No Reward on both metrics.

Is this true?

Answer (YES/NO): YES